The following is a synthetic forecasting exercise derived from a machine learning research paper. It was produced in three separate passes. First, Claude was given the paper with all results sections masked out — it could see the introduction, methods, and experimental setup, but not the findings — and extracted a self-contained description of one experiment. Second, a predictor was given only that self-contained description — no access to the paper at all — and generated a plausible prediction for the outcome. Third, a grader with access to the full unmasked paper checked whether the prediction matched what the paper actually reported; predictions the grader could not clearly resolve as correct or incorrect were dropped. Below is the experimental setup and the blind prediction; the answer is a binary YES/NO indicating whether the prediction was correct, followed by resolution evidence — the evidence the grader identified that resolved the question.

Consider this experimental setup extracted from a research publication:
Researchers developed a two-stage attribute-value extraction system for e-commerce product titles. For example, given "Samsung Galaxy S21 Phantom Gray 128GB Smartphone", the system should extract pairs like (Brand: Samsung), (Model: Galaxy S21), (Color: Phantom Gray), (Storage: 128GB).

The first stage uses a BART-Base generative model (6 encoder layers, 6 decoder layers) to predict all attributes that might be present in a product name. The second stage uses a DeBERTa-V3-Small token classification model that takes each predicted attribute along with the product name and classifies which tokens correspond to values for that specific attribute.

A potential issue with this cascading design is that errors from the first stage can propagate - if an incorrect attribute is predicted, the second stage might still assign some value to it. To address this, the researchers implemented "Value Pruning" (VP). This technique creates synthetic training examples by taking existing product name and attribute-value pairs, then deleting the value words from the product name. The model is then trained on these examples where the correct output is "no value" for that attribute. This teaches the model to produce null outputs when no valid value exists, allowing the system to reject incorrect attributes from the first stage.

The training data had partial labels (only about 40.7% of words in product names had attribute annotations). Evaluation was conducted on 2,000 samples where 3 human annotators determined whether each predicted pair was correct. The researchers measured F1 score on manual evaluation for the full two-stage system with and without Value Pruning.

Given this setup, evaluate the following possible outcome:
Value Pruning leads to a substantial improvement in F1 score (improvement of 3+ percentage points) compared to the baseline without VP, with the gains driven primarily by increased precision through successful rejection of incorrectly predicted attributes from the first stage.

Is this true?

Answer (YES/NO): NO